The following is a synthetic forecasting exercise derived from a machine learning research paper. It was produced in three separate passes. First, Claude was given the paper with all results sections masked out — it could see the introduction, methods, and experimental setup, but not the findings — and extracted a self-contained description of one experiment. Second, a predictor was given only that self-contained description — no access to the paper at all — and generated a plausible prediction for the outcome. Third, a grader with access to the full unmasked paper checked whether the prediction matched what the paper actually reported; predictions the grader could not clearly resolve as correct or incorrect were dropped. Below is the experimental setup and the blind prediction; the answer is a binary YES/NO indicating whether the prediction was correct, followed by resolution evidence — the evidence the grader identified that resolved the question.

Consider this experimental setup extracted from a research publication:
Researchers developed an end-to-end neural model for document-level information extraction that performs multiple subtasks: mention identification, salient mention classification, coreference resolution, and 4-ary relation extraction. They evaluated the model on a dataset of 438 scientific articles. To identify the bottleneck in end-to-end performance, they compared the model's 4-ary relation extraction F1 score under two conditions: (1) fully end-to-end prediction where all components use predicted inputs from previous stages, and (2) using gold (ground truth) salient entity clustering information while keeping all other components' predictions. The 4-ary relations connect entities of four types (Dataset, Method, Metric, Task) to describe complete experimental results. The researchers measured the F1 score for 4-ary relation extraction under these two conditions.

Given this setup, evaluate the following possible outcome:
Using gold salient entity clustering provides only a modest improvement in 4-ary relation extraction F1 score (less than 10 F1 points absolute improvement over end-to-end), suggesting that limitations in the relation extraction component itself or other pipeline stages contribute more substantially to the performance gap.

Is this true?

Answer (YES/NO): NO